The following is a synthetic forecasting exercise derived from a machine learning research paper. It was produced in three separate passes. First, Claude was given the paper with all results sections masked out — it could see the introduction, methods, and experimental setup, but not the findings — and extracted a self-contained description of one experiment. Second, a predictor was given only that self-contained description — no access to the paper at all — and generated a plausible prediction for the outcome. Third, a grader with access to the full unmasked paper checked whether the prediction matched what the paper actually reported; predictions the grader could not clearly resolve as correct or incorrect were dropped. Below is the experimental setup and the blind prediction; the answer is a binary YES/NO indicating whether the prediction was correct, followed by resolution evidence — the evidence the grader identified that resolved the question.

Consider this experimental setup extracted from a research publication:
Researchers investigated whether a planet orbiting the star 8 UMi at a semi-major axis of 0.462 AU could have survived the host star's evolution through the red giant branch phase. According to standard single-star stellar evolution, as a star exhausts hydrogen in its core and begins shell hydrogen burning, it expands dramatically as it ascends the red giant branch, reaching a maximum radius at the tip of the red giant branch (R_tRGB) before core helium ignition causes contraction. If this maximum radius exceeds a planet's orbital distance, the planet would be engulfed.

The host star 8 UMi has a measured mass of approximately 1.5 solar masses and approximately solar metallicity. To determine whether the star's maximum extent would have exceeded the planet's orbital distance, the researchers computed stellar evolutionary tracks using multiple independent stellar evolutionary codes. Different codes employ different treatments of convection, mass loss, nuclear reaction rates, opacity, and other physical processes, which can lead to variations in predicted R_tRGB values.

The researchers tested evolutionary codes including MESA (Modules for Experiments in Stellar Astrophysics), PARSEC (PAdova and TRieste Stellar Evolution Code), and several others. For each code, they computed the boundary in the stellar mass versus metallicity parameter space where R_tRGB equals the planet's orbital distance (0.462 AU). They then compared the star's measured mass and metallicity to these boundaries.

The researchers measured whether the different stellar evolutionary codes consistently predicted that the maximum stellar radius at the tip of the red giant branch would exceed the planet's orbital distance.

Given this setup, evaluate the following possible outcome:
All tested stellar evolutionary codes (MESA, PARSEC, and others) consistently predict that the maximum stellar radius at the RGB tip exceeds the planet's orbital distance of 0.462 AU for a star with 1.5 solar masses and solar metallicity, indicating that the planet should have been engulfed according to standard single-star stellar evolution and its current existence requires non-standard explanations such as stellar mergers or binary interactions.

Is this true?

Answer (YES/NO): YES